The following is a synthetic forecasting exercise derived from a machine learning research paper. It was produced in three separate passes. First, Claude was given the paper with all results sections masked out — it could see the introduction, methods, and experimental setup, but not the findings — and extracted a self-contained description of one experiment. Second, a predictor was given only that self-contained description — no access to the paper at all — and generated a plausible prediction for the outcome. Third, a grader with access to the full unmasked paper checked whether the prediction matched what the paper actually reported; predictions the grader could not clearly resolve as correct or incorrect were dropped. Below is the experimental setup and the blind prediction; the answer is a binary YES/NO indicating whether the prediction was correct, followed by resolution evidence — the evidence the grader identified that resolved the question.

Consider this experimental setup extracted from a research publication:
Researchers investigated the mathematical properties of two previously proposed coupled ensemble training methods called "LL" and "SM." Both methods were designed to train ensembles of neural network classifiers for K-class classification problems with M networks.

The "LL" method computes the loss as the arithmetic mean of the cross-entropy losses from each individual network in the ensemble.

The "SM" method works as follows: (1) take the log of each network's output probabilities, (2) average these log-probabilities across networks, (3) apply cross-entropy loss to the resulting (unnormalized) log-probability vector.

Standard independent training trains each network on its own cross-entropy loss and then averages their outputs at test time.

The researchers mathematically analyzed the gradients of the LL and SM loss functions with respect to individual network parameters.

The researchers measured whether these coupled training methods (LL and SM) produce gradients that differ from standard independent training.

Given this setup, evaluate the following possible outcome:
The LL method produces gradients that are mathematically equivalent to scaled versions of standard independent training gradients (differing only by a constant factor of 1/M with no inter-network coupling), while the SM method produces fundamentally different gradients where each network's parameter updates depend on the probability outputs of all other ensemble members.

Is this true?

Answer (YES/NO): NO